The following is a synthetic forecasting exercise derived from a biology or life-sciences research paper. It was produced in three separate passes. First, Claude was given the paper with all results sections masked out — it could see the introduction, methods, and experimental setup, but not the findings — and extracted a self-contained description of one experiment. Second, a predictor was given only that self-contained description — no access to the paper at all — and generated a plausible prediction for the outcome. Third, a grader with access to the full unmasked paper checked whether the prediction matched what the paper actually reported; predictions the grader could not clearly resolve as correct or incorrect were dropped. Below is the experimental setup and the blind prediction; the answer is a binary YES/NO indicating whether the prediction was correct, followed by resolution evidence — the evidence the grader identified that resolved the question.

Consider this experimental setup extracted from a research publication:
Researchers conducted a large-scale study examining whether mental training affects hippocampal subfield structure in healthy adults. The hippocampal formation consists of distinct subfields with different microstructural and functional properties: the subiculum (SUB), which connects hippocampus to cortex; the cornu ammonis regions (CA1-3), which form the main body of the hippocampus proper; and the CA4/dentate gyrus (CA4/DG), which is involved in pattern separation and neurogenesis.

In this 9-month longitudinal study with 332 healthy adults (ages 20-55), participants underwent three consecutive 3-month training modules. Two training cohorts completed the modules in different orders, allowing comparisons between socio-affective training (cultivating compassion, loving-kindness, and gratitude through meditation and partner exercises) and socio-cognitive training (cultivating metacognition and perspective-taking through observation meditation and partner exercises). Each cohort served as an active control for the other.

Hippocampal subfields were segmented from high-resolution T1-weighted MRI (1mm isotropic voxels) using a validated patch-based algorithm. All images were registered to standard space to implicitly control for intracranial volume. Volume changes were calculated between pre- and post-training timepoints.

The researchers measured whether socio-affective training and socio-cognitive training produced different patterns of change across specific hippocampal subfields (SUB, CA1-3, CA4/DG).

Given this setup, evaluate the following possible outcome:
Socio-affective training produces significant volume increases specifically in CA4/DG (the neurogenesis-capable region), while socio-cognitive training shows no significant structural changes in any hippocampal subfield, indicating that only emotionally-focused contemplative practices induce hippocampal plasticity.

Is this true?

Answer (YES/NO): NO